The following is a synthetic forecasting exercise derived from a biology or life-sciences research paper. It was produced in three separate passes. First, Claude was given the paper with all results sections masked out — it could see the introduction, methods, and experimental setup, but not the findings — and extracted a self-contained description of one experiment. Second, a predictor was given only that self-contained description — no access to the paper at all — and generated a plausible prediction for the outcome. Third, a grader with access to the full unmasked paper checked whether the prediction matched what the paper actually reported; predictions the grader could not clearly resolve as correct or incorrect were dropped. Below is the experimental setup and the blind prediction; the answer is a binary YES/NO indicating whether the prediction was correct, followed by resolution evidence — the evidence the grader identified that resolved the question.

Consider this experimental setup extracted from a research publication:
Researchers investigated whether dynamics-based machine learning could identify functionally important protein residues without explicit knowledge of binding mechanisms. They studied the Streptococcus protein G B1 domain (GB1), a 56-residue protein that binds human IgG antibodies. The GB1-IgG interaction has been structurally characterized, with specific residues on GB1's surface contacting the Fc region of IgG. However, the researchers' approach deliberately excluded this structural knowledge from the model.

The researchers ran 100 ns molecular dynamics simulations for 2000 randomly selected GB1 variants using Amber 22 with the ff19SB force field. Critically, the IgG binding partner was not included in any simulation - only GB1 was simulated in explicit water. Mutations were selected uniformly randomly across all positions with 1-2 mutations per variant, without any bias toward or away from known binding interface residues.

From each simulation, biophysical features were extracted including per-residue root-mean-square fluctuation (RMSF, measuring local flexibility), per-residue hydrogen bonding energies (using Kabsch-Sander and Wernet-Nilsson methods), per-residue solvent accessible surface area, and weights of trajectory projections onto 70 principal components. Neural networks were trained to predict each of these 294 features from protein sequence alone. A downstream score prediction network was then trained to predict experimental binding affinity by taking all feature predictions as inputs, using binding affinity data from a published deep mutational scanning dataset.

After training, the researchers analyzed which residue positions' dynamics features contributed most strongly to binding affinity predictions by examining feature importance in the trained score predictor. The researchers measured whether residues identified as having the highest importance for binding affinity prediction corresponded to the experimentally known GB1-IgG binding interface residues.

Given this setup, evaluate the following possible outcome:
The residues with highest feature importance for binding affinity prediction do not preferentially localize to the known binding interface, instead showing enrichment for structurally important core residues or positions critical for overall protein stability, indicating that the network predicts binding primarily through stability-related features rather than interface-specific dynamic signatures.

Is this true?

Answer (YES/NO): NO